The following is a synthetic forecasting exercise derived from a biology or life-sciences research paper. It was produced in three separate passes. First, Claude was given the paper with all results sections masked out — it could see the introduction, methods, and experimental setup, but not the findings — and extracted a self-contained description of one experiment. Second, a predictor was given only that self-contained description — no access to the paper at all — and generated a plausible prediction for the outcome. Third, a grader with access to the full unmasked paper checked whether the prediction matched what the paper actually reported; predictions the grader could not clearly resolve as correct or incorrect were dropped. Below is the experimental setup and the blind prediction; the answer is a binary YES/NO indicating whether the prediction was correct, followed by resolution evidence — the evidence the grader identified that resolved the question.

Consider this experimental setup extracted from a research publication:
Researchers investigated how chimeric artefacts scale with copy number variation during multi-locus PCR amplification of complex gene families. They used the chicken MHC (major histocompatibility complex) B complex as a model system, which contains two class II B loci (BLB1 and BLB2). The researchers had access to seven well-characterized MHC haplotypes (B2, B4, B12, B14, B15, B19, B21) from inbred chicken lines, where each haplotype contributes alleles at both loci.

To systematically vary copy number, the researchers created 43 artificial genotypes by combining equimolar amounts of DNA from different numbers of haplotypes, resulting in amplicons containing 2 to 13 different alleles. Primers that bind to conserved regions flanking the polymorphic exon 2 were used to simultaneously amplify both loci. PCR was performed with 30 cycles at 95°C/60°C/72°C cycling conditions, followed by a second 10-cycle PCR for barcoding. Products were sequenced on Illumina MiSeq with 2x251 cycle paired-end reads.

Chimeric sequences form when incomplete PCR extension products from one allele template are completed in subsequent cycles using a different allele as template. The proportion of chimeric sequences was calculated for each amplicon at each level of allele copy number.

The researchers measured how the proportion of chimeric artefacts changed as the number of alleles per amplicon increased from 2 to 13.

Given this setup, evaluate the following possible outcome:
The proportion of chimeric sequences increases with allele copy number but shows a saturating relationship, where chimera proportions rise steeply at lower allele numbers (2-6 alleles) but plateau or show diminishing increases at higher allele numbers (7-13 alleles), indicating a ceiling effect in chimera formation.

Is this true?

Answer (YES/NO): YES